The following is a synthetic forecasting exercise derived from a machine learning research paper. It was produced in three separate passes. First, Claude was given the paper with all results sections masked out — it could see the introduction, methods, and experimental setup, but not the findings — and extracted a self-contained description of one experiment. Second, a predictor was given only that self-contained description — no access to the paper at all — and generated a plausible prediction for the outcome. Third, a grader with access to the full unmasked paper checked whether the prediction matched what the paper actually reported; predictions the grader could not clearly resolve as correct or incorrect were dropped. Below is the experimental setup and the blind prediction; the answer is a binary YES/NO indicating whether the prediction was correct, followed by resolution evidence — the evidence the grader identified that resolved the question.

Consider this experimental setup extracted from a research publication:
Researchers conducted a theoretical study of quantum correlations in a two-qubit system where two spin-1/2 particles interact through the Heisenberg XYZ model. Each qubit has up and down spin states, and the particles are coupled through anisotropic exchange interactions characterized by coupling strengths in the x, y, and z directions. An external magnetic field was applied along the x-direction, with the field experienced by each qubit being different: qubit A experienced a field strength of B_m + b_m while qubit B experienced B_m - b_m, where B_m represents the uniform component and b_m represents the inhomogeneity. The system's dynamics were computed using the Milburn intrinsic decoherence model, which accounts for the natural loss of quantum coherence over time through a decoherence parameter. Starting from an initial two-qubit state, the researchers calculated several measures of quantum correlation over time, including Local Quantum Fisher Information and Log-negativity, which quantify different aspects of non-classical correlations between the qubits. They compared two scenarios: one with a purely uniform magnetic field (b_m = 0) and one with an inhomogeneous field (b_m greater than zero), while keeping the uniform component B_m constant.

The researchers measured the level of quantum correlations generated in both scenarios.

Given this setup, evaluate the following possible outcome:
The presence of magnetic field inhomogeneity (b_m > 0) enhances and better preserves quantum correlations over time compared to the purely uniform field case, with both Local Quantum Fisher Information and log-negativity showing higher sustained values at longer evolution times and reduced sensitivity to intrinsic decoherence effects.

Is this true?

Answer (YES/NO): NO